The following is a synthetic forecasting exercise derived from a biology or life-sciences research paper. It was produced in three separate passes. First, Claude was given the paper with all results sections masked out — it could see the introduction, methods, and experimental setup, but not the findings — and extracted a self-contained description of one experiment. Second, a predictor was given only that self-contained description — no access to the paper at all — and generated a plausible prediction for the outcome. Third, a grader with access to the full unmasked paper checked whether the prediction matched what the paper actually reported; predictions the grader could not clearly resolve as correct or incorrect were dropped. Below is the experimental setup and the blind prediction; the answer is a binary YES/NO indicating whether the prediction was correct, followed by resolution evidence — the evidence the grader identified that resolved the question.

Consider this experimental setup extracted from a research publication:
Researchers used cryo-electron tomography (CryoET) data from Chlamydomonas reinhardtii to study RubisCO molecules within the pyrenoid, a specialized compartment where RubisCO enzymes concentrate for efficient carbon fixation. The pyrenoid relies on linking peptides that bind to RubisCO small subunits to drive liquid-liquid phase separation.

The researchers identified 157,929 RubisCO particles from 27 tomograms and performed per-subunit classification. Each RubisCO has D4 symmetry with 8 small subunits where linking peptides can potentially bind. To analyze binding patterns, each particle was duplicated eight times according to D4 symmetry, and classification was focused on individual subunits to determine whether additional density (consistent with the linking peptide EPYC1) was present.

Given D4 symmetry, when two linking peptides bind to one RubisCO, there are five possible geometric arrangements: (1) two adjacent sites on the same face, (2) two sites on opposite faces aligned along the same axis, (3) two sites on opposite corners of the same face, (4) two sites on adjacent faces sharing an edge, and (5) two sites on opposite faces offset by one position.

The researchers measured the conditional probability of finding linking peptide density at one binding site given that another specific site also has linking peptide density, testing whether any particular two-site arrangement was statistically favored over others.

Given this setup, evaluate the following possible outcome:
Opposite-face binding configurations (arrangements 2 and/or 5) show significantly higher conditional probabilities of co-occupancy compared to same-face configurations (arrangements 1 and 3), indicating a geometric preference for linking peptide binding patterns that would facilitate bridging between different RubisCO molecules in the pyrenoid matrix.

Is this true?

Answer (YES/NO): NO